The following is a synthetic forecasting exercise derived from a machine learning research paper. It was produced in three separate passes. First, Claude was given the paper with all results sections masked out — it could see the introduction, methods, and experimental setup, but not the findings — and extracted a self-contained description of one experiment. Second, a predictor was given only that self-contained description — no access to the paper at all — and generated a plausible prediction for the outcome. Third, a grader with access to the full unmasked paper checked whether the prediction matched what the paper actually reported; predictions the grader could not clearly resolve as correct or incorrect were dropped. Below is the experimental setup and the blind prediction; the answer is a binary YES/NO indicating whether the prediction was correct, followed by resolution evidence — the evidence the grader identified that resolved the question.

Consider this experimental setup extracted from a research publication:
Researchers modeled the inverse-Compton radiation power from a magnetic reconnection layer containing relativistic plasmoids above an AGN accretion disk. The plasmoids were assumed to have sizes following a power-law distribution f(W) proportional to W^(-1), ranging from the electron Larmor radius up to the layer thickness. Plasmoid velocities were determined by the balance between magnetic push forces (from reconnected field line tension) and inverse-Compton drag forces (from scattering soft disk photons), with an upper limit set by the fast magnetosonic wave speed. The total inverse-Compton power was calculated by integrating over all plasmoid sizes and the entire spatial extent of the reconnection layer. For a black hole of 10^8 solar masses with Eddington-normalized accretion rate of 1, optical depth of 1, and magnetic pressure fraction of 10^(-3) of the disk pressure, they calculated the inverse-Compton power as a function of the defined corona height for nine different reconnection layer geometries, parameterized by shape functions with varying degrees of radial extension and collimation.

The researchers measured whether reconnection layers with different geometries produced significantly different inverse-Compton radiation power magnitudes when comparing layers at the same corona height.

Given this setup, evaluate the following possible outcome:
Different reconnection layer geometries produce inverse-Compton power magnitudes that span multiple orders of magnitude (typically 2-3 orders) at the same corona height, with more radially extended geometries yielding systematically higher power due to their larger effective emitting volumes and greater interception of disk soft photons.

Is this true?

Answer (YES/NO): NO